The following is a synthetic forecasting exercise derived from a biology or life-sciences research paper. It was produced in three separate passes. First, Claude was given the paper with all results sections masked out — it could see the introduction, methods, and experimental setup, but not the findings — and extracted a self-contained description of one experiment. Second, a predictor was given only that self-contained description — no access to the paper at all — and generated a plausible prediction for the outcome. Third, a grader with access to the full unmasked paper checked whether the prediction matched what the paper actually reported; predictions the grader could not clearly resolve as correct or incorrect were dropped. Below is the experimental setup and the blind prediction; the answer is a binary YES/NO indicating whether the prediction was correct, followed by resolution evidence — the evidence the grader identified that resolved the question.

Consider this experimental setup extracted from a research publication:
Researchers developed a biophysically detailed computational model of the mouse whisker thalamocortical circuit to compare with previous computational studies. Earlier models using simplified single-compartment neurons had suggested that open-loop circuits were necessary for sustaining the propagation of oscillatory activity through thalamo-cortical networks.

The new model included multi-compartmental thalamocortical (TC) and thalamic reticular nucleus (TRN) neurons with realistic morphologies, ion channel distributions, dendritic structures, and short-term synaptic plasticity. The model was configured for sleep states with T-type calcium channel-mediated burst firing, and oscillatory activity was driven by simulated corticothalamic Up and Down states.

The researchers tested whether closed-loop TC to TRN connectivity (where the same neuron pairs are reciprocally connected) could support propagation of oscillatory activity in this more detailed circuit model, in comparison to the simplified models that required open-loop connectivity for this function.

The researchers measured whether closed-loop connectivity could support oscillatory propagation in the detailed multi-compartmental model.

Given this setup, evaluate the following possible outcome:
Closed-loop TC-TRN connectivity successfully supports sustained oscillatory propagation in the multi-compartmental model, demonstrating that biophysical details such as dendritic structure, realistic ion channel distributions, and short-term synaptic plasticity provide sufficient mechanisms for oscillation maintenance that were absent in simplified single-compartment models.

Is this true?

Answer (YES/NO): YES